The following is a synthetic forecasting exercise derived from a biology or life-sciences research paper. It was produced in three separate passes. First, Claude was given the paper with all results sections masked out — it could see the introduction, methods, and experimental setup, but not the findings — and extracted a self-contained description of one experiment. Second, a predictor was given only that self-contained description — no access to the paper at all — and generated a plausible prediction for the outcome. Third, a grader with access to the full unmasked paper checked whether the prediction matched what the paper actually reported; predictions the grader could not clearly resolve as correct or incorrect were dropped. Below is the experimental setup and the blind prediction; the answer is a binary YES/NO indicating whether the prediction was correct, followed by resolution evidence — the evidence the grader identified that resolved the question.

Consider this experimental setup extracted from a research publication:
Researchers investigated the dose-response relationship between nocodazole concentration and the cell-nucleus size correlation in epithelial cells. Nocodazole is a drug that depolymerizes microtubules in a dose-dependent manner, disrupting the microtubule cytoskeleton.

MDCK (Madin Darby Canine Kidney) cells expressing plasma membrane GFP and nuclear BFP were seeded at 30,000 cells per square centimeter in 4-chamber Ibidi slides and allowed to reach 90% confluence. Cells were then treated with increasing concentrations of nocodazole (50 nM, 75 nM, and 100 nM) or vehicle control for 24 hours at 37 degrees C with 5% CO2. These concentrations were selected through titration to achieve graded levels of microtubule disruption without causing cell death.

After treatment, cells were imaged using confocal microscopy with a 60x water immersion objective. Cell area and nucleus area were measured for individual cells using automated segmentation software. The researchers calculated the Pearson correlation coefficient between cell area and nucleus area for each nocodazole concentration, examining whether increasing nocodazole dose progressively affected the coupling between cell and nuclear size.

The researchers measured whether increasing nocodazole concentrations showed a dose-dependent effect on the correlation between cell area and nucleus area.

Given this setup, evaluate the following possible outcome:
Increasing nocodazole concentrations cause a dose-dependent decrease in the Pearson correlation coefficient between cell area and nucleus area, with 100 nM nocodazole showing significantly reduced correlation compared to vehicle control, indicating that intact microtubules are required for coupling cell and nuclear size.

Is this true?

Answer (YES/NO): NO